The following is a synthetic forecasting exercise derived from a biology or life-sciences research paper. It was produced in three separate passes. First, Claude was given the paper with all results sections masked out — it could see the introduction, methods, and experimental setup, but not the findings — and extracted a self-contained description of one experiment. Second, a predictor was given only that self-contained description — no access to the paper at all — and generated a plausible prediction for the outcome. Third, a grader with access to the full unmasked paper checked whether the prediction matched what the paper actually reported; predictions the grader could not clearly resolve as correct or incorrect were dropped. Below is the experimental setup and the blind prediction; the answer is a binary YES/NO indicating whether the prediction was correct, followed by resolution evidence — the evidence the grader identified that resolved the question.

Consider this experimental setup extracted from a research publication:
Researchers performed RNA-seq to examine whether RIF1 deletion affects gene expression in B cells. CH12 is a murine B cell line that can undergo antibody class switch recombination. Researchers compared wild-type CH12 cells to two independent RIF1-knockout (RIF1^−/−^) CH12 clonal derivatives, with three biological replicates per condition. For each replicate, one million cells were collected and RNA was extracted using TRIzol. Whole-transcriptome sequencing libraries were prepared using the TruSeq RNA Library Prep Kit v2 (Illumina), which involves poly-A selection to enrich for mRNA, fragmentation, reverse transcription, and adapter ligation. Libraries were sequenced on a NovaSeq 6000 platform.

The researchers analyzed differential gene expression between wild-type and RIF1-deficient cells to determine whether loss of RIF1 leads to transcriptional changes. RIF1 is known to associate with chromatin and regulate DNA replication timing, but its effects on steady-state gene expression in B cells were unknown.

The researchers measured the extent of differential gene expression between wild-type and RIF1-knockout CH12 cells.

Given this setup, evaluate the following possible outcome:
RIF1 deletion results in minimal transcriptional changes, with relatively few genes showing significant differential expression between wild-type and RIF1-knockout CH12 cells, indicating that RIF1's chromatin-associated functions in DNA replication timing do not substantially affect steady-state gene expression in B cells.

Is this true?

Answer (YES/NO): YES